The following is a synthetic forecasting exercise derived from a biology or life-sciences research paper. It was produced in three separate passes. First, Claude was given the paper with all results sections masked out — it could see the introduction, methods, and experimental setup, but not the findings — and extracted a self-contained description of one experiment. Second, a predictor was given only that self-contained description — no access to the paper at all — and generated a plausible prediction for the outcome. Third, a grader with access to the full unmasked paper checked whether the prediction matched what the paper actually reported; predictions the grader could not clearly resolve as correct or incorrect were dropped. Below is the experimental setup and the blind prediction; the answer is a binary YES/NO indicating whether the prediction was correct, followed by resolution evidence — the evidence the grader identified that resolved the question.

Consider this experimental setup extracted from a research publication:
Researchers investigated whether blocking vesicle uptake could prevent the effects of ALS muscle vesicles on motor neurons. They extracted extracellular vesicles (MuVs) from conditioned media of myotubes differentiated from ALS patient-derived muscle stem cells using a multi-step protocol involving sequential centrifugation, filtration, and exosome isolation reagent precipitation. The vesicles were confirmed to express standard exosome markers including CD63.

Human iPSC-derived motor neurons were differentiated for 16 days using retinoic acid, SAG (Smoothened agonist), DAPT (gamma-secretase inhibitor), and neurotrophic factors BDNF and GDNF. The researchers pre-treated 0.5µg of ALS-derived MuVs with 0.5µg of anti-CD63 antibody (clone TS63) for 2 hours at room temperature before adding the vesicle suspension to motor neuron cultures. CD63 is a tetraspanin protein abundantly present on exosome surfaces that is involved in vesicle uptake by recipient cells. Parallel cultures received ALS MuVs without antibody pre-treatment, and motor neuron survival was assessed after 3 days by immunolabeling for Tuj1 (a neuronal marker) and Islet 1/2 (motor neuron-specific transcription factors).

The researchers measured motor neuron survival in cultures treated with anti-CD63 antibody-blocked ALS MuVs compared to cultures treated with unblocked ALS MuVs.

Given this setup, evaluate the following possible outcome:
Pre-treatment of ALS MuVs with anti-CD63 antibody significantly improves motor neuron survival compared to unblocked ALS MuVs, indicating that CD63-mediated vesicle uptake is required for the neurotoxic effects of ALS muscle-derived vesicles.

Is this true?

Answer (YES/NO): YES